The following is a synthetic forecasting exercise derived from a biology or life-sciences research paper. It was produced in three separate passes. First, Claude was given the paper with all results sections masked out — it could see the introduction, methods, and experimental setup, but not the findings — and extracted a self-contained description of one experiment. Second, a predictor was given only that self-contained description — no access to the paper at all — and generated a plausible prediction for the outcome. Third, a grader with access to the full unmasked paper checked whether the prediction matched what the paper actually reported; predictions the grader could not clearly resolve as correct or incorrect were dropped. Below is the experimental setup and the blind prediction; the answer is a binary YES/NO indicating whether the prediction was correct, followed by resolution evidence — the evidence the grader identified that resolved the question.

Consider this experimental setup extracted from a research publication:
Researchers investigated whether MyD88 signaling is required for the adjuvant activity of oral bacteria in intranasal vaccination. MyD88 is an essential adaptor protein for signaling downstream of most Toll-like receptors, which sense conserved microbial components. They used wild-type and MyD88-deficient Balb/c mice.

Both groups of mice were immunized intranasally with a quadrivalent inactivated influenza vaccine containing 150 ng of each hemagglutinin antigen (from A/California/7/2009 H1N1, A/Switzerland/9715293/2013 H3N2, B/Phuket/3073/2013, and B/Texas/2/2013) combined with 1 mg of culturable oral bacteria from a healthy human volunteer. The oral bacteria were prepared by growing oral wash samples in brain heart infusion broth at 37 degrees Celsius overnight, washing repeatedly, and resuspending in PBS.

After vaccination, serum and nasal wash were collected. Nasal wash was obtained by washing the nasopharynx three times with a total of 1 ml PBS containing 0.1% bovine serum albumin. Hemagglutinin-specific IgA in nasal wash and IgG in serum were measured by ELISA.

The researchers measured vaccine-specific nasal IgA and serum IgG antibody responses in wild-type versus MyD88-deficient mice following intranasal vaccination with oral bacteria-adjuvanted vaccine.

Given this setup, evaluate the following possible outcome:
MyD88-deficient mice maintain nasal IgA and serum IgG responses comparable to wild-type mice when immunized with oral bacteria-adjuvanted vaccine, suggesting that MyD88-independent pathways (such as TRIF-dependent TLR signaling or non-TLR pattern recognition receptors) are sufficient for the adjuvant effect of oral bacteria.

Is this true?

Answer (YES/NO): NO